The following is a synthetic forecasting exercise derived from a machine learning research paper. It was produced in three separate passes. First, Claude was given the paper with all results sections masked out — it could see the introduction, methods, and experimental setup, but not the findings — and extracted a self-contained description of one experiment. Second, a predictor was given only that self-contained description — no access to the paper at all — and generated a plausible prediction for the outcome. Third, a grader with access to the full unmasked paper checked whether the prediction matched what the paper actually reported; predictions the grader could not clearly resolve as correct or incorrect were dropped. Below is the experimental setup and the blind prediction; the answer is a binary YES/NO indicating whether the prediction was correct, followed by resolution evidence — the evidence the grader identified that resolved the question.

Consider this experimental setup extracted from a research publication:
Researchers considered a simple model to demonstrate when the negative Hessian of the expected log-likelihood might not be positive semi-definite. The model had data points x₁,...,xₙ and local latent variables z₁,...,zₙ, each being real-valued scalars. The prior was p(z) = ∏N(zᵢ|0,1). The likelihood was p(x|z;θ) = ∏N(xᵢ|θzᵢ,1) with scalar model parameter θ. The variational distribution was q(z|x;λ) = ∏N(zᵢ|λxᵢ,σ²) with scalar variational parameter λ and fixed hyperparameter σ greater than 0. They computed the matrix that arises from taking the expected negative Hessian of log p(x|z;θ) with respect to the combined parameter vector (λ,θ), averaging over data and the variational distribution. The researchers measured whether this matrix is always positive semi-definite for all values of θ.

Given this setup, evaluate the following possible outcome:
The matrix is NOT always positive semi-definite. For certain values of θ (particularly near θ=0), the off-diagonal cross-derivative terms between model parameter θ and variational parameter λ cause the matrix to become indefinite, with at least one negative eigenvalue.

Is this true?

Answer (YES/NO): YES